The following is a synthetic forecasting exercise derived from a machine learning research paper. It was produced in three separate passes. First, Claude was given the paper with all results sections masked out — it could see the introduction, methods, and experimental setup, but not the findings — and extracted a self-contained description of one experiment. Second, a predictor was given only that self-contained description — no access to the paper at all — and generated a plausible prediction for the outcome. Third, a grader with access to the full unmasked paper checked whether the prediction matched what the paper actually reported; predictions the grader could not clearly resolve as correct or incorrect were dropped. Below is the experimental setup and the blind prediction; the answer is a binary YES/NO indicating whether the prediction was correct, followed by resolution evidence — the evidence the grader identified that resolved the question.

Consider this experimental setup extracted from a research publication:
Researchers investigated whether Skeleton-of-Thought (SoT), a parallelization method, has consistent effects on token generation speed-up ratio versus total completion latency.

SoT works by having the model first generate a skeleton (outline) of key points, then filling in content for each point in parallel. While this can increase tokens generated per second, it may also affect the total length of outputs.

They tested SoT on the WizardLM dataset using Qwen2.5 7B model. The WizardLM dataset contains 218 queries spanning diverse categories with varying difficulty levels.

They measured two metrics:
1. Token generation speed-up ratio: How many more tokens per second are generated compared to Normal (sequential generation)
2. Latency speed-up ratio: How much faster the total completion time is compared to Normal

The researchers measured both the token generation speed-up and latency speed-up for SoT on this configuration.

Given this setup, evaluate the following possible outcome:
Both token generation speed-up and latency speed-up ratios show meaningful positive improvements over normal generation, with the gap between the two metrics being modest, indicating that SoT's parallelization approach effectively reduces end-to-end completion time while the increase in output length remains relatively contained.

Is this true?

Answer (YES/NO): NO